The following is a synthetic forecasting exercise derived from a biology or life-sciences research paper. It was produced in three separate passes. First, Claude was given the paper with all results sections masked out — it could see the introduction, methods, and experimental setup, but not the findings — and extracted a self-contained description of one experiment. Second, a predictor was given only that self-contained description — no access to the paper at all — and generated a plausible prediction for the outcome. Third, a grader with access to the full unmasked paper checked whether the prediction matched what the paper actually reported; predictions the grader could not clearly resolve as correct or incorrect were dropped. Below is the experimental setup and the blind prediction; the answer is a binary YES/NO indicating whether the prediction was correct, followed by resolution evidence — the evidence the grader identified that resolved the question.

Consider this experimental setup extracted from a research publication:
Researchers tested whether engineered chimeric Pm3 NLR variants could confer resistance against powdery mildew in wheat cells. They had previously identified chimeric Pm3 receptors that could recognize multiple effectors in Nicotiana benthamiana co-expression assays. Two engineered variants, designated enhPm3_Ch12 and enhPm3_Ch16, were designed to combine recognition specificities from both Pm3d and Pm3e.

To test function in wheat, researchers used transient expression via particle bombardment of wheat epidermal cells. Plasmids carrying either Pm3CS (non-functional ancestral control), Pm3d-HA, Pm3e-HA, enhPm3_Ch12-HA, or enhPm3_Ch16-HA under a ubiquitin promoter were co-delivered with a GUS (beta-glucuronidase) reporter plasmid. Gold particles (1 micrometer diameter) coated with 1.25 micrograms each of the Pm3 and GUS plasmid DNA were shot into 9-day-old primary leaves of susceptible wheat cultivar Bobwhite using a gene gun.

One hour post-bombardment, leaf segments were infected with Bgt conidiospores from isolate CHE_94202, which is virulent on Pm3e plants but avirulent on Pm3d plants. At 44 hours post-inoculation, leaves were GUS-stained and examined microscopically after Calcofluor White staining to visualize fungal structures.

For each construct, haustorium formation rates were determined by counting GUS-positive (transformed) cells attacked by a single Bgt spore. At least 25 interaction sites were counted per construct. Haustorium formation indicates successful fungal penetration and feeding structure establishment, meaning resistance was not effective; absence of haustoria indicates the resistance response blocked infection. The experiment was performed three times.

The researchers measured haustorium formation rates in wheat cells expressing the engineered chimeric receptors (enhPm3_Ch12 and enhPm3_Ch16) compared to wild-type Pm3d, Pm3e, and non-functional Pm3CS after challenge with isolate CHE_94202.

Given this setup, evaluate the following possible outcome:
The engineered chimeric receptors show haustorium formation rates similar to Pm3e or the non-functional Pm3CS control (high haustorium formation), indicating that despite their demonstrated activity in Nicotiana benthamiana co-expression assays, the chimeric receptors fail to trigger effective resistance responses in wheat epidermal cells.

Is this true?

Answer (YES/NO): NO